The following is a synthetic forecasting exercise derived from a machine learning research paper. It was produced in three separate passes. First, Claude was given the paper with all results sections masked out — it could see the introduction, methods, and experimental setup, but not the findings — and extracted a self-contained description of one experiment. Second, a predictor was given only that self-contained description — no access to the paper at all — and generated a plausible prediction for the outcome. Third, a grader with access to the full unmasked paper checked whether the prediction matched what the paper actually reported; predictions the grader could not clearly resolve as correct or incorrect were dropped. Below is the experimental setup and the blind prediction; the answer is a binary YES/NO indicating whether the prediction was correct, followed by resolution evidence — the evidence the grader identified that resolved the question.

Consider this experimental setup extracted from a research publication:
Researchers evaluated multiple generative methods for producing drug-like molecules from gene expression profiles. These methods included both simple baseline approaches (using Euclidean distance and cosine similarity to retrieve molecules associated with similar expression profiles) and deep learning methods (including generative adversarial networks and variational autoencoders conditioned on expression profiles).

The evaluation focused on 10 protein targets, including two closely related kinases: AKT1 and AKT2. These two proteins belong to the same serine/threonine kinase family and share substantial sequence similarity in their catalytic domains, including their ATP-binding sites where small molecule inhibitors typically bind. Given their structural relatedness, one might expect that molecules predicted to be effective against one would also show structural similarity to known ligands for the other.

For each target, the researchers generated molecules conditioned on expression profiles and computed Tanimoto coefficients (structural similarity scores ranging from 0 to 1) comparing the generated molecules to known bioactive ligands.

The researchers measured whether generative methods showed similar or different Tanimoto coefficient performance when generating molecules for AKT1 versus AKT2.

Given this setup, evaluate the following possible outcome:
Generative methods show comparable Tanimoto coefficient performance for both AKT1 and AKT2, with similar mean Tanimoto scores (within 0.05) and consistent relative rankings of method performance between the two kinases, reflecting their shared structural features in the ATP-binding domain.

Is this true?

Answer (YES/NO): NO